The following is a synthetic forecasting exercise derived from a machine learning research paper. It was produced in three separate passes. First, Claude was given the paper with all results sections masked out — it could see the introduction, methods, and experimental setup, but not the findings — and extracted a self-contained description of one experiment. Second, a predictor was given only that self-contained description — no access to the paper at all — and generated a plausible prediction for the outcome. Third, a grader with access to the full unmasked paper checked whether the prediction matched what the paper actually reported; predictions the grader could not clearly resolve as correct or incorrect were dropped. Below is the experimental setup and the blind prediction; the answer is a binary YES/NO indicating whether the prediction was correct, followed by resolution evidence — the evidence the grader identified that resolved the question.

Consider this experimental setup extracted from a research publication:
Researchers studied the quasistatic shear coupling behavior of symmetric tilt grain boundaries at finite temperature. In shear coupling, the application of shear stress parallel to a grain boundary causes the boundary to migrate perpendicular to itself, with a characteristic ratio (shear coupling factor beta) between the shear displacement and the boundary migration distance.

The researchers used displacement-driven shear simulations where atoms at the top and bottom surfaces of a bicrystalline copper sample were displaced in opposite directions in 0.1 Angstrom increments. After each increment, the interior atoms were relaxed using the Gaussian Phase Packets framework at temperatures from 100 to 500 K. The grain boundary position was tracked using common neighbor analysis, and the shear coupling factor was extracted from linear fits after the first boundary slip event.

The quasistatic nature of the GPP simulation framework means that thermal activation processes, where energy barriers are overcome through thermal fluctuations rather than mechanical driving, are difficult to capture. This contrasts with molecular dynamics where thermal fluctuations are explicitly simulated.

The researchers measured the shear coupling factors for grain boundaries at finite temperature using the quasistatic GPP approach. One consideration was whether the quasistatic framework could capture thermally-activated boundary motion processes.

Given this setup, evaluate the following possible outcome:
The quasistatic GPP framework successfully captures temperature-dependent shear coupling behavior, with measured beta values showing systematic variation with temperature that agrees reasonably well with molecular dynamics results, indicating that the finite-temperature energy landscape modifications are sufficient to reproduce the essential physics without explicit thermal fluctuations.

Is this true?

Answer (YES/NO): NO